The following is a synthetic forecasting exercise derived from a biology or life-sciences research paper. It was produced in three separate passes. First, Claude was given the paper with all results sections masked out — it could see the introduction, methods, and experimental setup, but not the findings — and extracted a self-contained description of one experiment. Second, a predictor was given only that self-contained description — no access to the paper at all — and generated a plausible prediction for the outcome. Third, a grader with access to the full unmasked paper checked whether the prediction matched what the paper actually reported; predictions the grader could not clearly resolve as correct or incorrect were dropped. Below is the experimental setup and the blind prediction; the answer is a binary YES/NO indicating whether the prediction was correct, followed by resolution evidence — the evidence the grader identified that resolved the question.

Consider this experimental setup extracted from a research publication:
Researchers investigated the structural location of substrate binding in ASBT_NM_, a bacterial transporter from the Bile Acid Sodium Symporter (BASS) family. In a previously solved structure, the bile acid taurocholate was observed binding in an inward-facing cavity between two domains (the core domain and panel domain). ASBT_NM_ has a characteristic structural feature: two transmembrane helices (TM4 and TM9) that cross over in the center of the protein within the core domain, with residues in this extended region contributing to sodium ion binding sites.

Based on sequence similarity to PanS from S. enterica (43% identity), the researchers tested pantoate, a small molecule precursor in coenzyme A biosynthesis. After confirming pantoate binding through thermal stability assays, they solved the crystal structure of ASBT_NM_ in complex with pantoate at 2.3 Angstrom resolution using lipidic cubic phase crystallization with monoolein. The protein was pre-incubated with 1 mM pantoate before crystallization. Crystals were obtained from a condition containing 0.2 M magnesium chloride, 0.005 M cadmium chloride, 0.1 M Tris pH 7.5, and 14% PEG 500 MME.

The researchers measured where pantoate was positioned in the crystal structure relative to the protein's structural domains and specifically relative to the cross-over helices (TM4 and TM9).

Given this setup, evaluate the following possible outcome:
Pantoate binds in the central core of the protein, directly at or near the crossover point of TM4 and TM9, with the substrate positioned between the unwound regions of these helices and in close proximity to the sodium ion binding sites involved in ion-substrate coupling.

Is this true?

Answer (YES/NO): YES